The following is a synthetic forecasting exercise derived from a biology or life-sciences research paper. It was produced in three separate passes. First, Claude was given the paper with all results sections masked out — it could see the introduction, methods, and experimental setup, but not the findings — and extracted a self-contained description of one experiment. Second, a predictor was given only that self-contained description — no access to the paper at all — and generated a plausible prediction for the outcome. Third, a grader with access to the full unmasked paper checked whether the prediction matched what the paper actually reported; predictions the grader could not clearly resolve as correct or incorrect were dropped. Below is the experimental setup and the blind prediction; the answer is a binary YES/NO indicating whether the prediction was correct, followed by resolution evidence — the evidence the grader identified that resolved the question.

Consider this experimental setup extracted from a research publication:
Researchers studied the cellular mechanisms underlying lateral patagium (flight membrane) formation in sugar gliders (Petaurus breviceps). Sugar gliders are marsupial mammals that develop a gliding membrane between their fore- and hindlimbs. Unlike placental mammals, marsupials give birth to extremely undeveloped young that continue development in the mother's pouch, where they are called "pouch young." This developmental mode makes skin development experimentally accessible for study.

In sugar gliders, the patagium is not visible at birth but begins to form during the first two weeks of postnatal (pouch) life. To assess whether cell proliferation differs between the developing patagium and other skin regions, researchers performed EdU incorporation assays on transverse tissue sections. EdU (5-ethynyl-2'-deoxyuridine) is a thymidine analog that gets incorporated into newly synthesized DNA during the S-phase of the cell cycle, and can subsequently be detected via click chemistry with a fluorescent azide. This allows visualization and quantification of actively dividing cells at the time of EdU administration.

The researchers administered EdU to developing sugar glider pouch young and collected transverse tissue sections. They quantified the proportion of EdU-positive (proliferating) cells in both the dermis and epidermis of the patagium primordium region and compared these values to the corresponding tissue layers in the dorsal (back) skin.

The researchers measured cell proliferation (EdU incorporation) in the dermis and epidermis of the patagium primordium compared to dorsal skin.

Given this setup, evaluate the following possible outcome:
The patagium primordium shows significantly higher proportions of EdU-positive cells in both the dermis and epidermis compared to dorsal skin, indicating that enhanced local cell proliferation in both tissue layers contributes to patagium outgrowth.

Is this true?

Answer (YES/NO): YES